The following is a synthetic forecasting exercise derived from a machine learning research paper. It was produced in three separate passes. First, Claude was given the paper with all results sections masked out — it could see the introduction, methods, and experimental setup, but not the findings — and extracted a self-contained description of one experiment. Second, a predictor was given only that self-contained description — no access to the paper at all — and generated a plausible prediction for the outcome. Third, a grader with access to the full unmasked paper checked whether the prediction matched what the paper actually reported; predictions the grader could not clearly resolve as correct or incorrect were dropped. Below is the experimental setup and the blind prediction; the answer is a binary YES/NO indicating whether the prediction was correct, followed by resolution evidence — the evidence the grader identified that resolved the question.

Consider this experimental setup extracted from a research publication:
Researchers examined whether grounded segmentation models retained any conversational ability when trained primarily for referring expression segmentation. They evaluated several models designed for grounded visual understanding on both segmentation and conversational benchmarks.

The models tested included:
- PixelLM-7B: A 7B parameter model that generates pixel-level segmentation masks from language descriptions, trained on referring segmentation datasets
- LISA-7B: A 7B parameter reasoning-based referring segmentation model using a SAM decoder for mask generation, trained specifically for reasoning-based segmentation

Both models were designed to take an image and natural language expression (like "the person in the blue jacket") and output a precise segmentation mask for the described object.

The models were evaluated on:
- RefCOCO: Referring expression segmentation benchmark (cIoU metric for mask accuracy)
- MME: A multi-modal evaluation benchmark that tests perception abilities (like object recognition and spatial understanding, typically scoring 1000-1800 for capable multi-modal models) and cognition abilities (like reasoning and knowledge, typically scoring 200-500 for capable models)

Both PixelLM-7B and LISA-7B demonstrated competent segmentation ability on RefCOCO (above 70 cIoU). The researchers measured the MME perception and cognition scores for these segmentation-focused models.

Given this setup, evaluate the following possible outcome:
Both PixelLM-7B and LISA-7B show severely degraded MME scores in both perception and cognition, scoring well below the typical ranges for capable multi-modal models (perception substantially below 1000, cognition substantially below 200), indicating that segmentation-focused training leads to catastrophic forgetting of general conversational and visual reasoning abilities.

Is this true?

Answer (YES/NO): YES